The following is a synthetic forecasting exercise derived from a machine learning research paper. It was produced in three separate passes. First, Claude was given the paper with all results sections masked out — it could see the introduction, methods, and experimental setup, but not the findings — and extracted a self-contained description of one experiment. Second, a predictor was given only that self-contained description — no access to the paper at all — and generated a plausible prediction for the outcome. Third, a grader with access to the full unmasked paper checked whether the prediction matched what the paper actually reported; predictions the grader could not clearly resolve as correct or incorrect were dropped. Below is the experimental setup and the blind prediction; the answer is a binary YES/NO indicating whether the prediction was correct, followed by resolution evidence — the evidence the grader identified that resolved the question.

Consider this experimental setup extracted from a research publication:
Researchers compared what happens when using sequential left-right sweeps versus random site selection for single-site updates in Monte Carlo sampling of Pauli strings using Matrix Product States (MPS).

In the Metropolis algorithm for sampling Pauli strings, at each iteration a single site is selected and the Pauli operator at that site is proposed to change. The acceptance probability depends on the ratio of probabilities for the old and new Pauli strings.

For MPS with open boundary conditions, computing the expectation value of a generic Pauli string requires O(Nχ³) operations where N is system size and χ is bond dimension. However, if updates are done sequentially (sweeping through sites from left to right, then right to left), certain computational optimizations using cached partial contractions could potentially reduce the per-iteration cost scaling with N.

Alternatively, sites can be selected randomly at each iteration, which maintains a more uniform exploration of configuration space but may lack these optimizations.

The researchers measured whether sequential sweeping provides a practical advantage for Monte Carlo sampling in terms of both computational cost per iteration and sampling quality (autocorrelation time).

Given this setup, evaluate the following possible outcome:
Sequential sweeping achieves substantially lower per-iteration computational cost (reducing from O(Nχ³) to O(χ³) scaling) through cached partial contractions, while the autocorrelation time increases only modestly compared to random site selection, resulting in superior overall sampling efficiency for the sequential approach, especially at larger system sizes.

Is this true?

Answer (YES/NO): NO